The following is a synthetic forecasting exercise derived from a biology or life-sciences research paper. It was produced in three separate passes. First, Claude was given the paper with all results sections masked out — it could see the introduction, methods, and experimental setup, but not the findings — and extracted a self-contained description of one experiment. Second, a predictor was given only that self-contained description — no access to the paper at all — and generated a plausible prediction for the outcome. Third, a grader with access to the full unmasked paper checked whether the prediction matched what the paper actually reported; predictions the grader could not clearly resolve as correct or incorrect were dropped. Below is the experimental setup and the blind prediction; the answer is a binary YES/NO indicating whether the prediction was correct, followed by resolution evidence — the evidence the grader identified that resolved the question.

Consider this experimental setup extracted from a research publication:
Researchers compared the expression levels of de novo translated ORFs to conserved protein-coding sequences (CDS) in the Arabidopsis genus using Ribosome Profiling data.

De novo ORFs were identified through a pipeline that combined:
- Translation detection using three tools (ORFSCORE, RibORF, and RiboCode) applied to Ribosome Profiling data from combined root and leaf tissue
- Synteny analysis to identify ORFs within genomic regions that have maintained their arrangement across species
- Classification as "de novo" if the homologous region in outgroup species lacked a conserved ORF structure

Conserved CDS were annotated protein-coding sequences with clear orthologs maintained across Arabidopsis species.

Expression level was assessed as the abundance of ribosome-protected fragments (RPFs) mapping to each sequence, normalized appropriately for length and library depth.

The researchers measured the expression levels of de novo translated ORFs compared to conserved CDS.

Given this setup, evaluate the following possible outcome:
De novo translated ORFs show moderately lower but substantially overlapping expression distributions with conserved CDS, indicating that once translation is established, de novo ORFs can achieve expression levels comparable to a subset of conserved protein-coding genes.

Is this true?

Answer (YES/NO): YES